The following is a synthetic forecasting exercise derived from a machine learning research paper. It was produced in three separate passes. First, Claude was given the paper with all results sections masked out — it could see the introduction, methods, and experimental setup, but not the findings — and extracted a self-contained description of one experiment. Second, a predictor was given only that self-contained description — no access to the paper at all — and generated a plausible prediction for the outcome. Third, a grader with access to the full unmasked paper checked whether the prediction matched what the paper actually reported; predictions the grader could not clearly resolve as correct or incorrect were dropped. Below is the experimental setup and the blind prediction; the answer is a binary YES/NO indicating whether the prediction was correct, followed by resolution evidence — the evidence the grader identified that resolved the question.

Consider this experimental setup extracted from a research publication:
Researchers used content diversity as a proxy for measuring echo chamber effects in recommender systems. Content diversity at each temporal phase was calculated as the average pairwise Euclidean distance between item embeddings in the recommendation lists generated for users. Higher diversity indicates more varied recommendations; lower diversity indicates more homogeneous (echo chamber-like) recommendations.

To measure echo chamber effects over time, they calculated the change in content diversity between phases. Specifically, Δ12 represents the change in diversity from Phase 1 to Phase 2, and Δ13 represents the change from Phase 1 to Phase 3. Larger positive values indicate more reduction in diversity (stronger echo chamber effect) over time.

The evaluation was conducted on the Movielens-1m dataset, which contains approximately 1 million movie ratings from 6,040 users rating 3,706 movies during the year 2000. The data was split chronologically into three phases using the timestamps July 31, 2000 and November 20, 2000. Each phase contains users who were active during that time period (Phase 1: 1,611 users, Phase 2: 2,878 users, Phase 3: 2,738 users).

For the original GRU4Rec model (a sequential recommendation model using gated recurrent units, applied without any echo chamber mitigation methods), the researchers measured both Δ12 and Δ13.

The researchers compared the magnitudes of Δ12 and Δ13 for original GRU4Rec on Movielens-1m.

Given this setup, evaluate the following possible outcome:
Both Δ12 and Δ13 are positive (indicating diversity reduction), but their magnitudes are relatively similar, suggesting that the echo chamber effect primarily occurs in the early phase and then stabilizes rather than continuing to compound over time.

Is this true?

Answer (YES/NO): NO